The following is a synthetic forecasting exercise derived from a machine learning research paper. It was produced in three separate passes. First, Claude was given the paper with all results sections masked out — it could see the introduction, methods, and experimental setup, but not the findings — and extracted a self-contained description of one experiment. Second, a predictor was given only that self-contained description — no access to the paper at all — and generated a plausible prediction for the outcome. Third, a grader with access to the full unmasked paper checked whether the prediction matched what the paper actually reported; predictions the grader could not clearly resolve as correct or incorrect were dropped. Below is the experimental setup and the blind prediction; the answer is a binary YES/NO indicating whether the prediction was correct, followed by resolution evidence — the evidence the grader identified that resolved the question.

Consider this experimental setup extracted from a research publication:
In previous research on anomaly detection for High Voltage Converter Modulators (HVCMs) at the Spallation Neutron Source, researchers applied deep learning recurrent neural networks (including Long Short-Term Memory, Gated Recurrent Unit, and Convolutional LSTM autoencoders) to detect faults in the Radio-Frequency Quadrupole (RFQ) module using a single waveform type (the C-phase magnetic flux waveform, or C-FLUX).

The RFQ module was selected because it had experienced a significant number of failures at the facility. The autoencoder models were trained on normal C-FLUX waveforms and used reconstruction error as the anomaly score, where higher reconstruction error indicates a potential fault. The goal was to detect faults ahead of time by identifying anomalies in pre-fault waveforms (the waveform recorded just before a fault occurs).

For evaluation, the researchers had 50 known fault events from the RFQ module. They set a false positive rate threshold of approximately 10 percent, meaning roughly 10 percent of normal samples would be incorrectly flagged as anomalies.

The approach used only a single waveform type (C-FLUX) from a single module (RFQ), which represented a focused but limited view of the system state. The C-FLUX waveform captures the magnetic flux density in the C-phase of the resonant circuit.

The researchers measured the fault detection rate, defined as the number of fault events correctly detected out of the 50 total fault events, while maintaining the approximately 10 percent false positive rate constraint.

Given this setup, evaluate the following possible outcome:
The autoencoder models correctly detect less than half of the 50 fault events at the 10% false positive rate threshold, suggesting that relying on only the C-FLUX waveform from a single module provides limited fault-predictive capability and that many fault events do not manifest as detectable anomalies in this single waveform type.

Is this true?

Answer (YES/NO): NO